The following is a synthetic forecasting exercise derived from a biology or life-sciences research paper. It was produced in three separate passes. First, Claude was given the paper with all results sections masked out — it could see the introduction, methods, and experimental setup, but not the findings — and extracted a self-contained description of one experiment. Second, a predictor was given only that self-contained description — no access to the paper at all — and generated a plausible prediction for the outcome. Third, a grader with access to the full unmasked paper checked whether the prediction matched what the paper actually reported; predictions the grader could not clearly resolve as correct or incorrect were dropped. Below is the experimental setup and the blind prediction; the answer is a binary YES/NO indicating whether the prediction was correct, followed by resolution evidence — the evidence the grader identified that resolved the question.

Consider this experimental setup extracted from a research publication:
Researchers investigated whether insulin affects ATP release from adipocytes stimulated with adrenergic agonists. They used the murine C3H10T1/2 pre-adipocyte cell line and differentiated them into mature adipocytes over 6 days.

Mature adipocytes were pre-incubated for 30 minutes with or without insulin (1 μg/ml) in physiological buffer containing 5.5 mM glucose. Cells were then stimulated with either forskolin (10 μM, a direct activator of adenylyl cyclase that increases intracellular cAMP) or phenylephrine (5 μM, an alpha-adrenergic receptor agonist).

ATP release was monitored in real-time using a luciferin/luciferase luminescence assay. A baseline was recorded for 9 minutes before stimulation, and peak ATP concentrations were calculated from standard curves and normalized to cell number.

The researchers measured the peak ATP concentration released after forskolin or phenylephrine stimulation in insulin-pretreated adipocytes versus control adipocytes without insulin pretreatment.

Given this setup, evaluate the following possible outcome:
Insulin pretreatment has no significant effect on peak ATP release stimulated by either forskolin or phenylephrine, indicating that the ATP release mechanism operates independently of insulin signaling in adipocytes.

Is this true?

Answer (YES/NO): NO